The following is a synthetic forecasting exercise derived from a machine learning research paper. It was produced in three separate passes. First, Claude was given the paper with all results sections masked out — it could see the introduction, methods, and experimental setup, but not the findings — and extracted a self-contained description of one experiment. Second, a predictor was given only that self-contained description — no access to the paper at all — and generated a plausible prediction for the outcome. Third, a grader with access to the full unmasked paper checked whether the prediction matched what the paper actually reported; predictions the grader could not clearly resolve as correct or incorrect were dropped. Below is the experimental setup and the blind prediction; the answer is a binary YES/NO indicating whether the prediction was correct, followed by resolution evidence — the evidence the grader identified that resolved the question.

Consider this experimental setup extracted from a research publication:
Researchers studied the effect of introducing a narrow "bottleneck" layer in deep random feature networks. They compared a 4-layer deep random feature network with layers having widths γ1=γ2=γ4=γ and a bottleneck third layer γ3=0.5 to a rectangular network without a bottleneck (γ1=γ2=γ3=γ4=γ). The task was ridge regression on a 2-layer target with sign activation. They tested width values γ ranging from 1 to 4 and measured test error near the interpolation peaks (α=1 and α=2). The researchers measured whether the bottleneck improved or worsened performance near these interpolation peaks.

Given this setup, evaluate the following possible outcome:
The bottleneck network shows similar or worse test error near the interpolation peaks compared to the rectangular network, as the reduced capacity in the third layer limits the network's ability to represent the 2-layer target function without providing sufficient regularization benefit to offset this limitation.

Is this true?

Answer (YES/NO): NO